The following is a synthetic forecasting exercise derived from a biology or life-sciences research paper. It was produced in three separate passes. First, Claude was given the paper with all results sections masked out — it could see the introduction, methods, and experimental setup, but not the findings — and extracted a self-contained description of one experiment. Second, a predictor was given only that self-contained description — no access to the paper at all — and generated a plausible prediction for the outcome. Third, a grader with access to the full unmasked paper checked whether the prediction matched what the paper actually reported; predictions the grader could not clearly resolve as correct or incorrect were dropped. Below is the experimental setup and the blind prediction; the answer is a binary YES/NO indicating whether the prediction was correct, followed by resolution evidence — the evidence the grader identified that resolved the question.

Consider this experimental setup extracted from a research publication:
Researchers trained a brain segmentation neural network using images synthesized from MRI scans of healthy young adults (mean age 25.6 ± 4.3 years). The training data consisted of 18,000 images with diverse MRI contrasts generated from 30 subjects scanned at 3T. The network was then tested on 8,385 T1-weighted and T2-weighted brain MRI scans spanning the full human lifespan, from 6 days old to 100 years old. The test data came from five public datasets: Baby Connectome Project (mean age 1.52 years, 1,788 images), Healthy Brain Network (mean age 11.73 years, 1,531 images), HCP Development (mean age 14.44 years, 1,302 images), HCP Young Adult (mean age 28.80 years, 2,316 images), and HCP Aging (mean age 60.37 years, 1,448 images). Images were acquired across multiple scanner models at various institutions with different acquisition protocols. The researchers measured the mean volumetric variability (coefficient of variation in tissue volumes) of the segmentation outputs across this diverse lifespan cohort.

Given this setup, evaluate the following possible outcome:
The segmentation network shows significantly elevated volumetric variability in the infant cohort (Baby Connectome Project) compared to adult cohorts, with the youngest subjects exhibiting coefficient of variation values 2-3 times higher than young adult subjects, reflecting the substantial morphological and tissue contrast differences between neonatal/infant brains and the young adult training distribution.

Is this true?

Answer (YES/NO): NO